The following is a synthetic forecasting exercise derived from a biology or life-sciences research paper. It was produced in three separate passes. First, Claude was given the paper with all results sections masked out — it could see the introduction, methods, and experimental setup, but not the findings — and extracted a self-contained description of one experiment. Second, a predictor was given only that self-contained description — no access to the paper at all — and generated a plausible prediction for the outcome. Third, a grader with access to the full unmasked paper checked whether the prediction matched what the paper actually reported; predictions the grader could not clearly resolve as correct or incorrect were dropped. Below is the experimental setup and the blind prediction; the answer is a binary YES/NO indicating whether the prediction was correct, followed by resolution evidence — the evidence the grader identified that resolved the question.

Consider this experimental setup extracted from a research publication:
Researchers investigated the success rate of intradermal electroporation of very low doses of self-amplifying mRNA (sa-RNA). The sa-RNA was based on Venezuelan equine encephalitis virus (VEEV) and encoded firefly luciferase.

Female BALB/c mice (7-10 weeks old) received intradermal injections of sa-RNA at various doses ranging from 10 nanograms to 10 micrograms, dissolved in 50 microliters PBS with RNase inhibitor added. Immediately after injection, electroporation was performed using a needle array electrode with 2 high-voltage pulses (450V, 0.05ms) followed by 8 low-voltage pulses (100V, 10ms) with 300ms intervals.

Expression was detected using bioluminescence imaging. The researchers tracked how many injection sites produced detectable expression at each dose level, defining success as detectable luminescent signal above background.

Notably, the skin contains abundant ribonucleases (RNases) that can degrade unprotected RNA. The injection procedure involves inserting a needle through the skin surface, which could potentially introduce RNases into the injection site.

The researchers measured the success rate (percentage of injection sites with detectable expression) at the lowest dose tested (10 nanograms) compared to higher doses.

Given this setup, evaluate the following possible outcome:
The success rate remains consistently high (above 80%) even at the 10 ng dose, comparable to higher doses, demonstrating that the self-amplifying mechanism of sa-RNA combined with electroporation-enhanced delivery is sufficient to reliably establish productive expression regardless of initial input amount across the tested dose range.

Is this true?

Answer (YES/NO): NO